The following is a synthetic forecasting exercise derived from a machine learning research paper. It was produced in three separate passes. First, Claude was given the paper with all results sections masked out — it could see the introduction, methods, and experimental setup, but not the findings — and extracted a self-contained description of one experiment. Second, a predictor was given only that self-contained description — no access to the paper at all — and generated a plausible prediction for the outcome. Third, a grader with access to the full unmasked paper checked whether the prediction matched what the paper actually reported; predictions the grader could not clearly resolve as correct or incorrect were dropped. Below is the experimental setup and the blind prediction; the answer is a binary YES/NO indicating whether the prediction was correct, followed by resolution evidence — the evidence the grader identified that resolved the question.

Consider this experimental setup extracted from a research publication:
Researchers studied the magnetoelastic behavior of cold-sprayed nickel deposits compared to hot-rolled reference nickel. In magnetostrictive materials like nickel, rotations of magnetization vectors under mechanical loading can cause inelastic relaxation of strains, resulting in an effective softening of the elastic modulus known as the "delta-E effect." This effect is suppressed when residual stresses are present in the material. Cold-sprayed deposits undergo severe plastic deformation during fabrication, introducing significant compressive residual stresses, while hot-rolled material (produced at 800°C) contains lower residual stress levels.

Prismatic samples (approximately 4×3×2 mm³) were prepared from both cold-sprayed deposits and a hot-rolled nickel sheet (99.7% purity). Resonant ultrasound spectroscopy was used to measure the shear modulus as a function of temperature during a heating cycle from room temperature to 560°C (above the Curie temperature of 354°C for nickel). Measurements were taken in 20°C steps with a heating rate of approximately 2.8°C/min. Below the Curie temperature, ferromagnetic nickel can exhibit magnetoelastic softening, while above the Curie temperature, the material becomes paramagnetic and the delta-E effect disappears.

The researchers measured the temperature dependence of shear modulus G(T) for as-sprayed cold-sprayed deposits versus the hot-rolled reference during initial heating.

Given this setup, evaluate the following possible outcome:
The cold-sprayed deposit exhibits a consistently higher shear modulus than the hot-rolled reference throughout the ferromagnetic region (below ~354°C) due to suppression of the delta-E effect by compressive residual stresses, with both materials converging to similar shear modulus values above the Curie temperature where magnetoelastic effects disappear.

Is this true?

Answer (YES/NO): NO